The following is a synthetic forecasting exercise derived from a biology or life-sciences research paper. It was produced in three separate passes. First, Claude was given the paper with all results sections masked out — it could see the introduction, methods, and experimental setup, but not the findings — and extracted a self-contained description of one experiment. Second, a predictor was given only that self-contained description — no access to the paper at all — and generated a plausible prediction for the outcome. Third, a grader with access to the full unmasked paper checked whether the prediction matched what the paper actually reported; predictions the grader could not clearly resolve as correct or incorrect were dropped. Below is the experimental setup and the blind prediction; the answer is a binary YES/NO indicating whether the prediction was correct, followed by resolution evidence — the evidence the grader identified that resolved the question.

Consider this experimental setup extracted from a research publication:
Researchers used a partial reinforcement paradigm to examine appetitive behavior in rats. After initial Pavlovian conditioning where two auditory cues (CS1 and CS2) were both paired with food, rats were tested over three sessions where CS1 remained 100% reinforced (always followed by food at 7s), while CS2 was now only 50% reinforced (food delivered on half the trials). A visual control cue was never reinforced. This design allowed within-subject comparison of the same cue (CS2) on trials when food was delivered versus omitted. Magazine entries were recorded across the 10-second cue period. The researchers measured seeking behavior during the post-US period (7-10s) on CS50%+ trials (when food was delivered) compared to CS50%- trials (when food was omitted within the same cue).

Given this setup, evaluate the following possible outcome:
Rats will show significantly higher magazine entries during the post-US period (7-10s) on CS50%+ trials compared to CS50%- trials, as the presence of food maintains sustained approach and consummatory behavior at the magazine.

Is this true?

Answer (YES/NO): NO